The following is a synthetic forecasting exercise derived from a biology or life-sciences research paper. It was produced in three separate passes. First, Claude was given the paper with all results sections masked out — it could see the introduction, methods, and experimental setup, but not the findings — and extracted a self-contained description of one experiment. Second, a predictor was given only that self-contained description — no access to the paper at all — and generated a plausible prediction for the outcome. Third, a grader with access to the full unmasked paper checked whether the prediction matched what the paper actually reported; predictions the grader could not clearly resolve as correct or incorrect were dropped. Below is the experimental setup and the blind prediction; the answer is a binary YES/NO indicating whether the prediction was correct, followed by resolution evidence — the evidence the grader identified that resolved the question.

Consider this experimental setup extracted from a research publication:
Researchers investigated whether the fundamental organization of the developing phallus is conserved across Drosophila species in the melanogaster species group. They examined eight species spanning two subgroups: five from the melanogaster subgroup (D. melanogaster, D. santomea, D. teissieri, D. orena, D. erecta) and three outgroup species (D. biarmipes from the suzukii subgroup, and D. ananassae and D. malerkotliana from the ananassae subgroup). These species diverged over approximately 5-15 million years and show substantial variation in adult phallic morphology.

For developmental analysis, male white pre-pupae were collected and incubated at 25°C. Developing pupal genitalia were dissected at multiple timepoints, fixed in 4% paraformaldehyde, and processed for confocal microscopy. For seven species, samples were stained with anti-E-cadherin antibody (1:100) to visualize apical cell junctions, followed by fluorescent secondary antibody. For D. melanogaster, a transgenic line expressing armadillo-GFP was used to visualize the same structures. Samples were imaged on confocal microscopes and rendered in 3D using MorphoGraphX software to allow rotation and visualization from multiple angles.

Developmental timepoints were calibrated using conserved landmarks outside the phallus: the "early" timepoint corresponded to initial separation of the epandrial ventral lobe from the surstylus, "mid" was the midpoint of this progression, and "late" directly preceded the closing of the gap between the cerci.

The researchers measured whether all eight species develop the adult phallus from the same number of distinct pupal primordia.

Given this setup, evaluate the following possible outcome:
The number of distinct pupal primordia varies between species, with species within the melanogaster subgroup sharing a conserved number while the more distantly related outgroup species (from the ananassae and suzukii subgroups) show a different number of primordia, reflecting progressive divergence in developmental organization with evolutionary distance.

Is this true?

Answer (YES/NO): NO